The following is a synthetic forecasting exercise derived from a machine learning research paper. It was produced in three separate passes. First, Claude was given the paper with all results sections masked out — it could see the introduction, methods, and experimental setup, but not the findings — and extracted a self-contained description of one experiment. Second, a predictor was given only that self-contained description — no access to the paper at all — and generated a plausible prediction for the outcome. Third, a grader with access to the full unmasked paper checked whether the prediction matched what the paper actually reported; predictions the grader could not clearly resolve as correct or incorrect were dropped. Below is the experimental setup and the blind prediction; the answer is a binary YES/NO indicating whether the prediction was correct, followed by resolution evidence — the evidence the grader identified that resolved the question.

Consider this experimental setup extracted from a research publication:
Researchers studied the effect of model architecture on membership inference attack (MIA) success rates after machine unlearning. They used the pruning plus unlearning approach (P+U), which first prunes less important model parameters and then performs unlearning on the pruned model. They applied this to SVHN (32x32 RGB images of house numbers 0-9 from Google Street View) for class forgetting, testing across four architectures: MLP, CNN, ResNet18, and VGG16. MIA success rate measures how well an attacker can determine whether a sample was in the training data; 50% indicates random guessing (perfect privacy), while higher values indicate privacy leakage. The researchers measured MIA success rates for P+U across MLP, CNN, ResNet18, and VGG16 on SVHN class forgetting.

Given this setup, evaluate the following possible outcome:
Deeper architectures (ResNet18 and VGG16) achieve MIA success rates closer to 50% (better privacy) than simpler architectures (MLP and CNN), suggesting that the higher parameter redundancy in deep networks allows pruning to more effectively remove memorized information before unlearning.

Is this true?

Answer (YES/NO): NO